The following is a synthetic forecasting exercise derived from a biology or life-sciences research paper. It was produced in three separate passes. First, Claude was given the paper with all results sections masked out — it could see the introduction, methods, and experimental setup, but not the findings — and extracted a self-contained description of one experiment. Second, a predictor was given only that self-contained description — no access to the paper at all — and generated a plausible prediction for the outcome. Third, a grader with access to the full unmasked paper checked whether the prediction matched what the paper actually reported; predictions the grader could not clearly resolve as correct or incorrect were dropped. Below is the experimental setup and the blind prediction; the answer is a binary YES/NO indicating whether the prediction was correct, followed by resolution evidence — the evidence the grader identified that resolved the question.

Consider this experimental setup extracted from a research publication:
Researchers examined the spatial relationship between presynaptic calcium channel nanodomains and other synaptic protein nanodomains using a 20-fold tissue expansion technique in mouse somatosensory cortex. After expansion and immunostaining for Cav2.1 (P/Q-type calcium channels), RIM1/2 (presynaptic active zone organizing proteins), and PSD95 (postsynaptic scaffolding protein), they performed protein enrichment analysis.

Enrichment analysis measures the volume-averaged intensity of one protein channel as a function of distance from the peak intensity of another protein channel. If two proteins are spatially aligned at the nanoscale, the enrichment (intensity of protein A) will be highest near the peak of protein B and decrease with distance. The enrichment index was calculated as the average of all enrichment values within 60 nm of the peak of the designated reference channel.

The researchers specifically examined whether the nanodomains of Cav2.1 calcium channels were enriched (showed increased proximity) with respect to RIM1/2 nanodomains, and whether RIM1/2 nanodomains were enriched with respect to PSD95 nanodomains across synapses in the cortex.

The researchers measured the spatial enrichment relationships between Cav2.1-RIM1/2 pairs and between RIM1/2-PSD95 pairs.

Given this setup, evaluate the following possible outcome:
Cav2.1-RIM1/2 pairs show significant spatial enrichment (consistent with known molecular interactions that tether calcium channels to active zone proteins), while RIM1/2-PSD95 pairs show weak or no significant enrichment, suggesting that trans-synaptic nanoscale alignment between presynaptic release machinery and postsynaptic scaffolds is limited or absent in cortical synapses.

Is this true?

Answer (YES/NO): NO